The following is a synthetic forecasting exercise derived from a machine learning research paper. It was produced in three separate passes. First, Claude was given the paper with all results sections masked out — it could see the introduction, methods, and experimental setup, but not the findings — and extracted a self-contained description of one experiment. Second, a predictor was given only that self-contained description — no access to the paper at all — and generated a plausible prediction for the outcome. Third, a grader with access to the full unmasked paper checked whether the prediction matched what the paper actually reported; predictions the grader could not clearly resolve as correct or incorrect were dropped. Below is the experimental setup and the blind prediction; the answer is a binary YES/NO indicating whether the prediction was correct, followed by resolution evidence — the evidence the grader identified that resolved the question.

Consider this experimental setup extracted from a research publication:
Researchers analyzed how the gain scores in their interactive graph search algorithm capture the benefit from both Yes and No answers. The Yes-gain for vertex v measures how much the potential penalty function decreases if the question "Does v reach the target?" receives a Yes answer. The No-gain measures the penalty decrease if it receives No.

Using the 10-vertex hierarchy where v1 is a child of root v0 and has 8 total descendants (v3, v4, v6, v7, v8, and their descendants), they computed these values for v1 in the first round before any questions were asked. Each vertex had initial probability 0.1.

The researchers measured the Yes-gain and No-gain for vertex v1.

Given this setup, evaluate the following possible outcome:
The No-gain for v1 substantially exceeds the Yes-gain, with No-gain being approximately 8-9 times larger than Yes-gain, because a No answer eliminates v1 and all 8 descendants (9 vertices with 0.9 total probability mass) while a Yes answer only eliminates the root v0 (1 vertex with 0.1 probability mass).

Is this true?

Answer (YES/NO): NO